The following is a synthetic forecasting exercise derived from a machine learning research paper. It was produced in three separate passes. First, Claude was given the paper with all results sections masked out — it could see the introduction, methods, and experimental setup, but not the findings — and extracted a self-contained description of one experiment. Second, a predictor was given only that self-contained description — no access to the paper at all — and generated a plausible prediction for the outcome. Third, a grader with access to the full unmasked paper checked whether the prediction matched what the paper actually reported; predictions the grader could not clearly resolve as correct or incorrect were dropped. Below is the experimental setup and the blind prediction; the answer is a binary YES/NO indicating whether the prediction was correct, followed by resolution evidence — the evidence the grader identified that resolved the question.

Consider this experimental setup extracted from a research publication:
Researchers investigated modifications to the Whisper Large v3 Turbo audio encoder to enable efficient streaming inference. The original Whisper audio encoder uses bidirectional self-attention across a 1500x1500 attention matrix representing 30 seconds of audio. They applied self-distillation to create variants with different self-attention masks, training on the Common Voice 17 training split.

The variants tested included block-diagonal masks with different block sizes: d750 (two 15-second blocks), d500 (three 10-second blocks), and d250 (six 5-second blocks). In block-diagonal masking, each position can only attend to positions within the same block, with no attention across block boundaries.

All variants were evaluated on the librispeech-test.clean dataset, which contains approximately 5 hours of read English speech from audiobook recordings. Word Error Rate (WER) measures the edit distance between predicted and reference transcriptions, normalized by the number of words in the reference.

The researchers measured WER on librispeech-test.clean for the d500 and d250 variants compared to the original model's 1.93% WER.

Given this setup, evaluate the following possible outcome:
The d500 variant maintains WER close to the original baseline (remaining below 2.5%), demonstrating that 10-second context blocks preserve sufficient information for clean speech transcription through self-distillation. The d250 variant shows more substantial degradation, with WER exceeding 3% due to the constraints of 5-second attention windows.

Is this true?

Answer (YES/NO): NO